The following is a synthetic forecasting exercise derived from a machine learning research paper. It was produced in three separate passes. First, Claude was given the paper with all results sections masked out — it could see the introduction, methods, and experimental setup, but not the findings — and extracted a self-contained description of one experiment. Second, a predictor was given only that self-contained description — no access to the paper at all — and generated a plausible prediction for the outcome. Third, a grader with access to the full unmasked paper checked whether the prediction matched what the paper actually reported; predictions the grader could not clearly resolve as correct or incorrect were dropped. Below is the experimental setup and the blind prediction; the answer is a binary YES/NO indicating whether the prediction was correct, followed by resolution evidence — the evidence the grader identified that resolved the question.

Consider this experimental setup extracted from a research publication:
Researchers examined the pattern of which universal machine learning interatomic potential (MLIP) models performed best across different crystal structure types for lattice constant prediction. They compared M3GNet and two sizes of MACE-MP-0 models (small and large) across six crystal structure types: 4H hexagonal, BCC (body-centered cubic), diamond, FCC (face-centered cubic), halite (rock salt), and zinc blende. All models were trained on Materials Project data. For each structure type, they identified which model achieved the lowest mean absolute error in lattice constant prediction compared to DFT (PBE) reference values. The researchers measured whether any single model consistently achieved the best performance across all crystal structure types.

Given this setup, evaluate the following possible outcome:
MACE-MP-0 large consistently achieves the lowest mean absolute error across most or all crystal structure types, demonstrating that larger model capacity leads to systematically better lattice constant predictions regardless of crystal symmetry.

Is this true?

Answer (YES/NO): NO